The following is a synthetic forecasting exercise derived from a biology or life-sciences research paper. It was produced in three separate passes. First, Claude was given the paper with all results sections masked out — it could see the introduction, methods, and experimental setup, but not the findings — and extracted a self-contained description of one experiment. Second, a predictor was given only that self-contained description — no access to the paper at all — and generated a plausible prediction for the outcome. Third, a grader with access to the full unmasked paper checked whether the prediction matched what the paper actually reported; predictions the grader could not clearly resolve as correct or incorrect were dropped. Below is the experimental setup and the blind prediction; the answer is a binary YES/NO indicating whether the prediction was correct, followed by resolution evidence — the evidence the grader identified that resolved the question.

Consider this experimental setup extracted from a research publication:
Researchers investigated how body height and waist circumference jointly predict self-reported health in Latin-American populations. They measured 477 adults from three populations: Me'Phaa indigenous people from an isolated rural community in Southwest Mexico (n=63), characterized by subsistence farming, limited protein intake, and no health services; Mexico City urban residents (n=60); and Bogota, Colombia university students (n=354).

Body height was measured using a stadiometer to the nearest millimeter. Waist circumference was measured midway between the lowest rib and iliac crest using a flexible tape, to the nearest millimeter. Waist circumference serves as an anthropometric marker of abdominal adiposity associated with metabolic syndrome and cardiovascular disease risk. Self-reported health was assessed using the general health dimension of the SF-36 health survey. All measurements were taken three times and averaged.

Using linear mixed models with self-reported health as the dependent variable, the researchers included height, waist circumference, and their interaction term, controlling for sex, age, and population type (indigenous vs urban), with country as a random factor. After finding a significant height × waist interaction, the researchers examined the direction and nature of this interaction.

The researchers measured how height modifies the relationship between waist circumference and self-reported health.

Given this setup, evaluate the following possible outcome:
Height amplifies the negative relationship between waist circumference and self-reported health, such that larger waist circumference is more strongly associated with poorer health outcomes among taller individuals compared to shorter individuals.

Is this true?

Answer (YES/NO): YES